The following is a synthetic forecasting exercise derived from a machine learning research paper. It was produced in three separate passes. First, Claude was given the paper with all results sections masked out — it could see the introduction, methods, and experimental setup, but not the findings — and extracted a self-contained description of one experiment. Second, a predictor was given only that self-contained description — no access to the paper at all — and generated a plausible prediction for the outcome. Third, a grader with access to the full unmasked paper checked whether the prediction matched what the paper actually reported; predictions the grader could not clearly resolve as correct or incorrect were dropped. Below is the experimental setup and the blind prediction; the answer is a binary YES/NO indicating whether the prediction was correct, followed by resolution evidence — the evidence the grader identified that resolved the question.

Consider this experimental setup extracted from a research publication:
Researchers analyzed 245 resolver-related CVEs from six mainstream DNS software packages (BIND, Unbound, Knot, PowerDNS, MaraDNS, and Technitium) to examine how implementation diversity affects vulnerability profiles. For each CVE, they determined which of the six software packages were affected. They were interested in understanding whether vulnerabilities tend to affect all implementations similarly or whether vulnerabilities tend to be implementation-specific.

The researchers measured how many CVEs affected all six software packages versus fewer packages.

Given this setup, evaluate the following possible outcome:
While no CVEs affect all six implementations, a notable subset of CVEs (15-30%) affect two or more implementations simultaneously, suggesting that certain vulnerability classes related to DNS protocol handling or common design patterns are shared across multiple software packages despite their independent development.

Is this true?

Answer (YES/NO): NO